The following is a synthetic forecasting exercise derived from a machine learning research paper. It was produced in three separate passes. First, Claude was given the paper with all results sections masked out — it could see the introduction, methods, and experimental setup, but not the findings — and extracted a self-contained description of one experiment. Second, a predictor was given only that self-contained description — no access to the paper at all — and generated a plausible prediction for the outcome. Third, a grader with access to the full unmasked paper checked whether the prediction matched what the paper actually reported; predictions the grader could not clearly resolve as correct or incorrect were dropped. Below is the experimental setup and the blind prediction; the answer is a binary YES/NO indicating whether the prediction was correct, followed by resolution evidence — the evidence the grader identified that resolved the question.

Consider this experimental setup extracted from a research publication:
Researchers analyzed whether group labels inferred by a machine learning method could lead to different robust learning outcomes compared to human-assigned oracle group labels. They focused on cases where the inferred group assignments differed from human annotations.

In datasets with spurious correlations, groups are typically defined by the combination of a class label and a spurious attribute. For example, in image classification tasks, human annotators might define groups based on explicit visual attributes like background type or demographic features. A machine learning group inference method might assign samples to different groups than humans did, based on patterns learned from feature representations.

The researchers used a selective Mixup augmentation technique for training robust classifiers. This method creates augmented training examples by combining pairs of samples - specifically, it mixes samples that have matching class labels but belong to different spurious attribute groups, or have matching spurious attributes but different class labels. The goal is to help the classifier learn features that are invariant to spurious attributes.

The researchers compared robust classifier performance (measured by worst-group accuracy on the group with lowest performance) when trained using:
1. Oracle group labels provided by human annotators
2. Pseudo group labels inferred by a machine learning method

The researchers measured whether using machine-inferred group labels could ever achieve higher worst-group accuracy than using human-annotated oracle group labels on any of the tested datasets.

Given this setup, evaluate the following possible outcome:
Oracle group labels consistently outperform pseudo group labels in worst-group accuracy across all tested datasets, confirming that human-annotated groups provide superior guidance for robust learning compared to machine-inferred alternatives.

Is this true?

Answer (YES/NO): NO